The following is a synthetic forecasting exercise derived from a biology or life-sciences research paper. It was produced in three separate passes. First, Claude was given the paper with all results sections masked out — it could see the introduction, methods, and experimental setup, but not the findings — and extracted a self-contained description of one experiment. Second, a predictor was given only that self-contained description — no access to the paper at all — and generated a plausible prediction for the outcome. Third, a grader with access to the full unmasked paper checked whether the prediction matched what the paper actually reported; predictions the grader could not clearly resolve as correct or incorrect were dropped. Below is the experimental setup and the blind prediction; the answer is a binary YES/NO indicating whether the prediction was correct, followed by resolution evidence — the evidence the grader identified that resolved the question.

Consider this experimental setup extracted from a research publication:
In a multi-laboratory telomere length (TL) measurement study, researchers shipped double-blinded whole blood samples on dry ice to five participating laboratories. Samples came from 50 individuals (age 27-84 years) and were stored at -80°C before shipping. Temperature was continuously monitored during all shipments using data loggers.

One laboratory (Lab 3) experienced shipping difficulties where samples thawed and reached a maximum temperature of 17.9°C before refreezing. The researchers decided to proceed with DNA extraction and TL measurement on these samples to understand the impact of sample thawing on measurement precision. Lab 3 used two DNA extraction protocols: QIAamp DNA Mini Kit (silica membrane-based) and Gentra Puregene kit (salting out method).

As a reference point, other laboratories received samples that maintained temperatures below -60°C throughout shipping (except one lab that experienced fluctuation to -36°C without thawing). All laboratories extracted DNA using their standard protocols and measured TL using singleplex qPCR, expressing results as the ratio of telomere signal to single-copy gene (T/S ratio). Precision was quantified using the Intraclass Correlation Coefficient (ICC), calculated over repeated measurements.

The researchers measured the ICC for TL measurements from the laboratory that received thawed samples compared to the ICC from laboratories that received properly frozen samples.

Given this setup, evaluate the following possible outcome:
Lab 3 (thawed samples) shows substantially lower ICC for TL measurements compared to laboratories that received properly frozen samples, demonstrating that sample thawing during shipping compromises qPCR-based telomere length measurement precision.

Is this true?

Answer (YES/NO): NO